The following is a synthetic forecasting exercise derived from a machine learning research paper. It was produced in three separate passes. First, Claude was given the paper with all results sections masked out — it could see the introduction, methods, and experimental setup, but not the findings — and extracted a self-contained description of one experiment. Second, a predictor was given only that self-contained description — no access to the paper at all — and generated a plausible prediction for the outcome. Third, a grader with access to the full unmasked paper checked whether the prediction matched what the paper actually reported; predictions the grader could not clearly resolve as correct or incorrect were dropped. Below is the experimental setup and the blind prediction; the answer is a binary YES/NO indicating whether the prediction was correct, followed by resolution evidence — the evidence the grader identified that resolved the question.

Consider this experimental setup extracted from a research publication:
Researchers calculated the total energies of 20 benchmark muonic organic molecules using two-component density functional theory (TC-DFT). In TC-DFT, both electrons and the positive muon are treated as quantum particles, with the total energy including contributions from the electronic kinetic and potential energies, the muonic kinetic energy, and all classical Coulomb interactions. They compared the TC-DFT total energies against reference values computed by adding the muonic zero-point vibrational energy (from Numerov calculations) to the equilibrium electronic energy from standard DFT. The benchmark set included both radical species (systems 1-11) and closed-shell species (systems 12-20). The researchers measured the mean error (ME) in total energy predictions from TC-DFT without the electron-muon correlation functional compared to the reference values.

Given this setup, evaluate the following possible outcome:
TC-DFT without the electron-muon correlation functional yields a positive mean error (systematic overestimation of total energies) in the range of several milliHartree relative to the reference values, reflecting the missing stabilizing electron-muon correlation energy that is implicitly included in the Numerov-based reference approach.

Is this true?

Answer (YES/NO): NO